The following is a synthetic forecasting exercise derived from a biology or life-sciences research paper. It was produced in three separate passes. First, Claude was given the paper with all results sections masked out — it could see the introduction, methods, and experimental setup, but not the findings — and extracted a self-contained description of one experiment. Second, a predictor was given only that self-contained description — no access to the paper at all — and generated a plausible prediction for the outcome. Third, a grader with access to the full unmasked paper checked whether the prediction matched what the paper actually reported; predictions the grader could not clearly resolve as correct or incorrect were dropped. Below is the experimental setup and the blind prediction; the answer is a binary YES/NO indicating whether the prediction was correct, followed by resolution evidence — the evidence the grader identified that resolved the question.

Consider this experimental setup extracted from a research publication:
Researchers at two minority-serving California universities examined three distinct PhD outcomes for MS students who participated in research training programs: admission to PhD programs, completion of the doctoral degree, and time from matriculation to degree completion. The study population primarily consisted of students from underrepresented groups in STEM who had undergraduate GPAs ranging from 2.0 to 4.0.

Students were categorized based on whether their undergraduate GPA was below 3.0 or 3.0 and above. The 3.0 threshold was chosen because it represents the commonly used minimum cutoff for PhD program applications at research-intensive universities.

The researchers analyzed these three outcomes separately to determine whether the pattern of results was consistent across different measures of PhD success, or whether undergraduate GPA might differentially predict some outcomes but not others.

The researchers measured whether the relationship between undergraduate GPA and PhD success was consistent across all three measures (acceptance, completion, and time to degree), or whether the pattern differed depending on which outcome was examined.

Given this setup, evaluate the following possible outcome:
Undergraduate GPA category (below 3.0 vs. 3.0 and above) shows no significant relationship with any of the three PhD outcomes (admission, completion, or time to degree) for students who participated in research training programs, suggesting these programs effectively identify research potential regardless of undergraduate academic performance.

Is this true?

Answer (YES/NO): NO